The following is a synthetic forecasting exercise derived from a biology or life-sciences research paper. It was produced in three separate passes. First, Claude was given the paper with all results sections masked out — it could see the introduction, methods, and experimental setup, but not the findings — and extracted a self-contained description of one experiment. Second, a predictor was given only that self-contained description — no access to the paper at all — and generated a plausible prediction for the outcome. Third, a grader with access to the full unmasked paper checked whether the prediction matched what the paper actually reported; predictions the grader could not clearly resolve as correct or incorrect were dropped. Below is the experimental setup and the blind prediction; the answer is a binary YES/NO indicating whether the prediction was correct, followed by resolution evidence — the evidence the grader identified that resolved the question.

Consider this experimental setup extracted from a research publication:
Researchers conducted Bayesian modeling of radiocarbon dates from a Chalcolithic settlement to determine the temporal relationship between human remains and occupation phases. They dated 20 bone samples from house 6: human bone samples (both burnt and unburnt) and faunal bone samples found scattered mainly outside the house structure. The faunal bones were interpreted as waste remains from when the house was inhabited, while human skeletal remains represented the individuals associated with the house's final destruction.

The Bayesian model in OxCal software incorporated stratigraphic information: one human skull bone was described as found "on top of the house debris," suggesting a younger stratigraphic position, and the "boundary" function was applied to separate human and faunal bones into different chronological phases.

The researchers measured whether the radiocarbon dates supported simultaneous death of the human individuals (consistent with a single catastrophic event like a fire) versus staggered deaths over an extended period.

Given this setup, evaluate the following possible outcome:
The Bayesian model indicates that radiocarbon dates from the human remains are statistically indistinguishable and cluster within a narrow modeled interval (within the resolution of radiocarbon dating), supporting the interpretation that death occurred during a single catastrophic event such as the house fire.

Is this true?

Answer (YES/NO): YES